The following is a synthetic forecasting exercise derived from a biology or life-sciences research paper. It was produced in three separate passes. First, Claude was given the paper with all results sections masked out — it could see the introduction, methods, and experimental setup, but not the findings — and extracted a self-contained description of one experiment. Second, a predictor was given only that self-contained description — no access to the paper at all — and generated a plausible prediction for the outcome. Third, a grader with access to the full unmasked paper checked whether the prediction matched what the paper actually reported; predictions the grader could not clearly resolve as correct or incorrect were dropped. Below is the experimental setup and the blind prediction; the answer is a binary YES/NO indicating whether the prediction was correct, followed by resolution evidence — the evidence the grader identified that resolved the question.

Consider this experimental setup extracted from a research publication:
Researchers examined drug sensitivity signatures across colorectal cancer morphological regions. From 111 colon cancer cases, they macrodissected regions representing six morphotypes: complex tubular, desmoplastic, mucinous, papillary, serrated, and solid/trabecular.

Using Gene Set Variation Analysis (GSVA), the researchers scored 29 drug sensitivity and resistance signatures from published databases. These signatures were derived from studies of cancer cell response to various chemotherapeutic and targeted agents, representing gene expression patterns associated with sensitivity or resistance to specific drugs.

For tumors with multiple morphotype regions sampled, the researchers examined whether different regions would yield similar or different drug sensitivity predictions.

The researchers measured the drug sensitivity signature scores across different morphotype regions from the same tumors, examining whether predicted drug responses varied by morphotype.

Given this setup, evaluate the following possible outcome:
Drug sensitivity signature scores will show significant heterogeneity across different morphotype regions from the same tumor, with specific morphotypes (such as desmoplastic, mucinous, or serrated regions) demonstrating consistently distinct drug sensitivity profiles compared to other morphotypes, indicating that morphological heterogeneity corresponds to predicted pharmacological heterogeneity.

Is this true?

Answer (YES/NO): YES